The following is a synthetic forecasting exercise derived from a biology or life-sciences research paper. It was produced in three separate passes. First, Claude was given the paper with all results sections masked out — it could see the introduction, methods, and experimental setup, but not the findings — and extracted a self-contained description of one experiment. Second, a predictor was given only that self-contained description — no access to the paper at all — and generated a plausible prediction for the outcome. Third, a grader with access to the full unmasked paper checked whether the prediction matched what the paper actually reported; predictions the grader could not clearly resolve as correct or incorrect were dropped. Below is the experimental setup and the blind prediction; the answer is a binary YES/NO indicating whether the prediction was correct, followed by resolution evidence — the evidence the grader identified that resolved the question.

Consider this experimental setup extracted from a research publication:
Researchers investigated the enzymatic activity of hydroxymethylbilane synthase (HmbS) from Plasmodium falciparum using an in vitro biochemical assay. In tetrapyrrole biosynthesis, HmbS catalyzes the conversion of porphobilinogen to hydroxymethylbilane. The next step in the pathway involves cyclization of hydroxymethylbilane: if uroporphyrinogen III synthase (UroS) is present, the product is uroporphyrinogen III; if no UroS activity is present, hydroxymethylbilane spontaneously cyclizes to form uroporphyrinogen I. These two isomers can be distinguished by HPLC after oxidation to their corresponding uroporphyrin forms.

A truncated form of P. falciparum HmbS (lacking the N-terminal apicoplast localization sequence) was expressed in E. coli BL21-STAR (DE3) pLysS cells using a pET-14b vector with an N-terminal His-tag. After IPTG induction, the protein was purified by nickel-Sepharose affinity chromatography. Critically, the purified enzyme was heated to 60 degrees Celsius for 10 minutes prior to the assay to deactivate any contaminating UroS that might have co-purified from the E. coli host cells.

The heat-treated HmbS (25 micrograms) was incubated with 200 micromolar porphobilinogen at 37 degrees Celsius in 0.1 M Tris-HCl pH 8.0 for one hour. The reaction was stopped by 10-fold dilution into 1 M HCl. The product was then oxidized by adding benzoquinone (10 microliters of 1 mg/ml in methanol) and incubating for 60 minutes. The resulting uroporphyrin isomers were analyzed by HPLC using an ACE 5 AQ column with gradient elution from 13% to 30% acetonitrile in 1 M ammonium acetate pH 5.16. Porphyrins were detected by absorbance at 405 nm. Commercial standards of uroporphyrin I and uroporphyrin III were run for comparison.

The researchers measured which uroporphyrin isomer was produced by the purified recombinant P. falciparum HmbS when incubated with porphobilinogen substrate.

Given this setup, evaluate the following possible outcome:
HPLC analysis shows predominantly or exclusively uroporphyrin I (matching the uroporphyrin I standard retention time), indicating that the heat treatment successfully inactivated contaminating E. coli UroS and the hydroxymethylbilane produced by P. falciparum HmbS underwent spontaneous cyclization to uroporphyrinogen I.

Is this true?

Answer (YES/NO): YES